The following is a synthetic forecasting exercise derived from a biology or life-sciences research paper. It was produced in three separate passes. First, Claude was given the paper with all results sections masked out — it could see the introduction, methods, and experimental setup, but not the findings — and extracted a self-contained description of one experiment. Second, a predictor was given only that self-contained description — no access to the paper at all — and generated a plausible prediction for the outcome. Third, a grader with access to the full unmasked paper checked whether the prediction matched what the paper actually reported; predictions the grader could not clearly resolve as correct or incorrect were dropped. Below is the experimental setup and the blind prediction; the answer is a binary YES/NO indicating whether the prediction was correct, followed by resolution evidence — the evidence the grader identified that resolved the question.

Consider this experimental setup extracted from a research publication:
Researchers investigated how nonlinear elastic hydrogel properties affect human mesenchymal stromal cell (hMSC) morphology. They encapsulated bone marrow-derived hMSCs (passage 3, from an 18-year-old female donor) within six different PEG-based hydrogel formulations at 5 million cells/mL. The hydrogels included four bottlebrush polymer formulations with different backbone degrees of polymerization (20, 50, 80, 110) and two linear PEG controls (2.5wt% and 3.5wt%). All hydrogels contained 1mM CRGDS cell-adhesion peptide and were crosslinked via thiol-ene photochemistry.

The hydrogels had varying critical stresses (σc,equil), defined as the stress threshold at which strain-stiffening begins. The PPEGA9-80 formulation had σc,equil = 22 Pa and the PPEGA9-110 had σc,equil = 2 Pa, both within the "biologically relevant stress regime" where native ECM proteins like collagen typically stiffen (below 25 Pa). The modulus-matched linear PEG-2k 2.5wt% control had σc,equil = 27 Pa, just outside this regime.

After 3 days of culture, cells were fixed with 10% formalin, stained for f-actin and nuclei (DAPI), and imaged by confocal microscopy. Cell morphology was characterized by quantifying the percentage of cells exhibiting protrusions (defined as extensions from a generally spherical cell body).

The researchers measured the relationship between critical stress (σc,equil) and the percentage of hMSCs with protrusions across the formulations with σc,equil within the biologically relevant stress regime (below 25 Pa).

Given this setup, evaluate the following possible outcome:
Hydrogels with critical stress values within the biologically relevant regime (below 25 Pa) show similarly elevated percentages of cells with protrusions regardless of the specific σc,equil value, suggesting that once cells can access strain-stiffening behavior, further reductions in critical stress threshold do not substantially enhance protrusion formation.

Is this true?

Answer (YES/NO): NO